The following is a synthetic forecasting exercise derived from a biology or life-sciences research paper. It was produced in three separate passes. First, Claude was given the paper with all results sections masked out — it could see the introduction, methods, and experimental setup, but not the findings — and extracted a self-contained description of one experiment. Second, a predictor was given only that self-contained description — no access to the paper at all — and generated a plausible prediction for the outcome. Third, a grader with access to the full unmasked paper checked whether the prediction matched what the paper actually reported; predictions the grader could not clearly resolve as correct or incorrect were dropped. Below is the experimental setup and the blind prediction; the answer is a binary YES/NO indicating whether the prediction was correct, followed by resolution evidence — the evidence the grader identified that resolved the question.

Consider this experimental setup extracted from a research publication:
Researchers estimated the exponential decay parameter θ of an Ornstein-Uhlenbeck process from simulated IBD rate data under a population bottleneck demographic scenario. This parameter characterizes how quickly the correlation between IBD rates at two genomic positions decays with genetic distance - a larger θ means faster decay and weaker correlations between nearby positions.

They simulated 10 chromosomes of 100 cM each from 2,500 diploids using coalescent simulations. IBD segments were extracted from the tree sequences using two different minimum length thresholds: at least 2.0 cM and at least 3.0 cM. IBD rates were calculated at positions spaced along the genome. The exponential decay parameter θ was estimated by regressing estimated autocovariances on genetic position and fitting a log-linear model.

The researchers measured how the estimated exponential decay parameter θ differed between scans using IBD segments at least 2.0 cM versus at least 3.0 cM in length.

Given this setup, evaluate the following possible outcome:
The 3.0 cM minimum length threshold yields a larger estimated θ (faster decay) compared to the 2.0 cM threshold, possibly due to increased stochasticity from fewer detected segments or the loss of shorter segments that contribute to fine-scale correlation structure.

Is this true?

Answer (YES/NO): YES